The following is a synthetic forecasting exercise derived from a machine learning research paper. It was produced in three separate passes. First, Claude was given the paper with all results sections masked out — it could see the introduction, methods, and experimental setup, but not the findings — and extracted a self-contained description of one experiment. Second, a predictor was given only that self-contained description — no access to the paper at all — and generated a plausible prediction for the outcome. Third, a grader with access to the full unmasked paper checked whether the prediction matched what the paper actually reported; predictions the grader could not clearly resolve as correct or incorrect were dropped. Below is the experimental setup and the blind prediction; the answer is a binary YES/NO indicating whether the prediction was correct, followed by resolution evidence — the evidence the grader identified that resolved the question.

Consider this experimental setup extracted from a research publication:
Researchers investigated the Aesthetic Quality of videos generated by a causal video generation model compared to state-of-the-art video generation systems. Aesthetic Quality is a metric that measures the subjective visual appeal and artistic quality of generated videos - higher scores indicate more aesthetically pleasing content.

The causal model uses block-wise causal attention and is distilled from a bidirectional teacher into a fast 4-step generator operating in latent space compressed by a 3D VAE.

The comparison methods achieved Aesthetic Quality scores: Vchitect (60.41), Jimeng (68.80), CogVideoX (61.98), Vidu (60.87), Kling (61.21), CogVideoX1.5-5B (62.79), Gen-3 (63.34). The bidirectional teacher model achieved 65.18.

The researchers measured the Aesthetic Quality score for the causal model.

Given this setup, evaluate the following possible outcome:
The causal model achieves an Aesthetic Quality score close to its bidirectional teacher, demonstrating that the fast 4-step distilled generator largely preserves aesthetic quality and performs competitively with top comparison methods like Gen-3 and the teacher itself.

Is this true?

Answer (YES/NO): YES